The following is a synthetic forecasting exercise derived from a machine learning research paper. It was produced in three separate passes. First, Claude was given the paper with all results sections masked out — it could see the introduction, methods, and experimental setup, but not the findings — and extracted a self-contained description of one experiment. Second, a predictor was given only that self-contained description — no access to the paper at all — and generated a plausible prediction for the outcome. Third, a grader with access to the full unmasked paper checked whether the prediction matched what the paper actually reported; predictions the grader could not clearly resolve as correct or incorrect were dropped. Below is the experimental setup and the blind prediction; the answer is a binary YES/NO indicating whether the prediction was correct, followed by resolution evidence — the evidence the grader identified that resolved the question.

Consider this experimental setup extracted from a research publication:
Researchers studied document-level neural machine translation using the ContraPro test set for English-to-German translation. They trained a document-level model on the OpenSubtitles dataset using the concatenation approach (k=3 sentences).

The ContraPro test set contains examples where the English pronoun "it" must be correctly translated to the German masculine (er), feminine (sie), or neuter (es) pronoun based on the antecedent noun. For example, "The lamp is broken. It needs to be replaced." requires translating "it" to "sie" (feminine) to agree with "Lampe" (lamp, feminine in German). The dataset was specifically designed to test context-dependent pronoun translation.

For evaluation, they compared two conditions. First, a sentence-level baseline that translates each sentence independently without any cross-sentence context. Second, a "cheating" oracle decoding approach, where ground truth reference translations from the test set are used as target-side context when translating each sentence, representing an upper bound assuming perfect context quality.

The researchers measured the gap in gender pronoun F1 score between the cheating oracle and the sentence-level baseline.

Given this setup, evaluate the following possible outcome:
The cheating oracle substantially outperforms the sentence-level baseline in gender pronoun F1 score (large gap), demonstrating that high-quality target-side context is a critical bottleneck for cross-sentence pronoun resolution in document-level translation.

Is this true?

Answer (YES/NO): YES